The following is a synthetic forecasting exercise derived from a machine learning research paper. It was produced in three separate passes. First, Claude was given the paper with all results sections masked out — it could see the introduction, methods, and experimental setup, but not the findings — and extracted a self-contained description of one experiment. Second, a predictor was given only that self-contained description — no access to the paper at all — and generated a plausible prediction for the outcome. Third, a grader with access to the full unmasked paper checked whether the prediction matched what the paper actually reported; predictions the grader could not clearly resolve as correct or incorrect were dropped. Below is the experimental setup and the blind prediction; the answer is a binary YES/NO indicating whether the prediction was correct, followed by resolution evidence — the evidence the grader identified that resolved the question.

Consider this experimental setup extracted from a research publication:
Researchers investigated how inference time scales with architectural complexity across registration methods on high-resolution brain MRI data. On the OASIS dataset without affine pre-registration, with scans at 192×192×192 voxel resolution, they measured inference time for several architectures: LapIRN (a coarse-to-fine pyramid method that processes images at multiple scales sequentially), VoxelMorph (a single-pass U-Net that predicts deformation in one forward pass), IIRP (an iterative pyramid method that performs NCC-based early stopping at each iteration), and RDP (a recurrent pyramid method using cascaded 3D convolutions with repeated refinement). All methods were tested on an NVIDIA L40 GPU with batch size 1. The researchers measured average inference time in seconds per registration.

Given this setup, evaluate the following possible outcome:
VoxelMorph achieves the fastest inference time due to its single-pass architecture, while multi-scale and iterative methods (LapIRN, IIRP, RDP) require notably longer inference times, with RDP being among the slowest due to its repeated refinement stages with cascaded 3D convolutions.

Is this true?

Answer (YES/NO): NO